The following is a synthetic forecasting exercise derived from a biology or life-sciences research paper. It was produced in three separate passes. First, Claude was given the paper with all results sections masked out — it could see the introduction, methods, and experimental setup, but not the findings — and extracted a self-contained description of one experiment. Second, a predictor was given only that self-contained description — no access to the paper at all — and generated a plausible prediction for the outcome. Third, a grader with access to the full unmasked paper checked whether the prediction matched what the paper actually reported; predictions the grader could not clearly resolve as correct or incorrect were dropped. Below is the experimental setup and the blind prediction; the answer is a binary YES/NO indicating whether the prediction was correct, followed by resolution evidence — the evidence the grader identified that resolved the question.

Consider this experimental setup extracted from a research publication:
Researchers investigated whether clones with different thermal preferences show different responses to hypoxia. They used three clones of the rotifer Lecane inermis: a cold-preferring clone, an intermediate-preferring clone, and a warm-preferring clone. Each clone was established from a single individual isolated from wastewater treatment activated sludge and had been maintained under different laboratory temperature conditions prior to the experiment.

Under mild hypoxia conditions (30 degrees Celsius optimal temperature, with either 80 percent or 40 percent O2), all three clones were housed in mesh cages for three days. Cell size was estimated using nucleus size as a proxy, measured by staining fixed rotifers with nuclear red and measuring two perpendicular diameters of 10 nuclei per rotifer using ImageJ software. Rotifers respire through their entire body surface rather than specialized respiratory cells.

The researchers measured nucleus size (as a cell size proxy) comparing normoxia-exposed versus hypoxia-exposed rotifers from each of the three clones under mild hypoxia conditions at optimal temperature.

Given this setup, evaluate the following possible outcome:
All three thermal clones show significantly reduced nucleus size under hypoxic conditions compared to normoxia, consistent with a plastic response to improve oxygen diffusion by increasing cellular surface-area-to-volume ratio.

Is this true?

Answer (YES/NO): NO